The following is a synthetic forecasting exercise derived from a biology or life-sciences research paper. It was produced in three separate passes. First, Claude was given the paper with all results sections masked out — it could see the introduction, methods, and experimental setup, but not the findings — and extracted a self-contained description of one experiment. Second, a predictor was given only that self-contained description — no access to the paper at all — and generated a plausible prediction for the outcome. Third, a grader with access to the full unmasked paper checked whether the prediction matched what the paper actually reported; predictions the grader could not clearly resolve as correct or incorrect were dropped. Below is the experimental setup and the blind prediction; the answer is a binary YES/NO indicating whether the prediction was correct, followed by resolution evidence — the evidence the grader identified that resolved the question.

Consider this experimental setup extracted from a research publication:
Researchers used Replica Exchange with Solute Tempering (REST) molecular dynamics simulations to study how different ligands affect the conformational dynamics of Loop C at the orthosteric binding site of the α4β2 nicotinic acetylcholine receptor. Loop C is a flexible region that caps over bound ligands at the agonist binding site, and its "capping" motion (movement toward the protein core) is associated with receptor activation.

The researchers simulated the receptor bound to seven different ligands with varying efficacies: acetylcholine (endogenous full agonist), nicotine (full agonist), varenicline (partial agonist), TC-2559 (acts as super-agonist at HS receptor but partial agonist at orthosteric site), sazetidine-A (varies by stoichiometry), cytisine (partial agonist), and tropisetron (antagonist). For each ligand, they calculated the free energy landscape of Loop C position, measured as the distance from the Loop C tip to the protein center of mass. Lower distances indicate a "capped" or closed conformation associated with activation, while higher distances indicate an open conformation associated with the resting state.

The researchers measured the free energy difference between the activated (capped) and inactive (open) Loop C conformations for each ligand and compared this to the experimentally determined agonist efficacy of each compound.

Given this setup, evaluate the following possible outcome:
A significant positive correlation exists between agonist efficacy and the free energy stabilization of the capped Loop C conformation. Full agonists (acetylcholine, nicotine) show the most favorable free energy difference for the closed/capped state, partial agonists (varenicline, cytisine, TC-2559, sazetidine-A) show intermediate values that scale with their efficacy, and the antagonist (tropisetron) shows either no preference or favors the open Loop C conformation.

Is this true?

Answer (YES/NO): YES